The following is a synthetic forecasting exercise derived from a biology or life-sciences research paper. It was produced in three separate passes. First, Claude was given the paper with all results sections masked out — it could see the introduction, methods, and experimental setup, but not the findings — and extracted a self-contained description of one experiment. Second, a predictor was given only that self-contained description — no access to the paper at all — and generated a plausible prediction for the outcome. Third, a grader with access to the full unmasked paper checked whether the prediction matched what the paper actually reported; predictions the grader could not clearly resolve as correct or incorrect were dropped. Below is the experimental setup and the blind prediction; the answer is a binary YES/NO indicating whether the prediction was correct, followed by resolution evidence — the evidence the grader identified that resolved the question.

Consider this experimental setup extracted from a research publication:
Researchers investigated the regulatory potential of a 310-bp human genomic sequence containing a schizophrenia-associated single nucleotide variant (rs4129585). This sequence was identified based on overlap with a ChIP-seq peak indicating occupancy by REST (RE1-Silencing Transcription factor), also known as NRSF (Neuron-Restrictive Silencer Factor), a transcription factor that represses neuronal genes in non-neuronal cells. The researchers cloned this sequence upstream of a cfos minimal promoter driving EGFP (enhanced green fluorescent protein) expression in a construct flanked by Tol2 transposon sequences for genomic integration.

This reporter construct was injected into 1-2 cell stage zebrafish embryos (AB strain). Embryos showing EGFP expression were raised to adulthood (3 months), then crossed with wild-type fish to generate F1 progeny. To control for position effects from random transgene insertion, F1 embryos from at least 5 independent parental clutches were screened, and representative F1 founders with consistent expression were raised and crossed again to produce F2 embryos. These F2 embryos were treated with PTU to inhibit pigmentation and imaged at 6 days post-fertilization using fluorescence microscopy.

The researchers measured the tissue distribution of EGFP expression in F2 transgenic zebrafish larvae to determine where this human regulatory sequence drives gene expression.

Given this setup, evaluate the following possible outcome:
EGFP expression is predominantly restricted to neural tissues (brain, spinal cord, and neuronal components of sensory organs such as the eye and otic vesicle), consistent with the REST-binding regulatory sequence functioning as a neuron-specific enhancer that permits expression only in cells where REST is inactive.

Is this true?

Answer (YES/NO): YES